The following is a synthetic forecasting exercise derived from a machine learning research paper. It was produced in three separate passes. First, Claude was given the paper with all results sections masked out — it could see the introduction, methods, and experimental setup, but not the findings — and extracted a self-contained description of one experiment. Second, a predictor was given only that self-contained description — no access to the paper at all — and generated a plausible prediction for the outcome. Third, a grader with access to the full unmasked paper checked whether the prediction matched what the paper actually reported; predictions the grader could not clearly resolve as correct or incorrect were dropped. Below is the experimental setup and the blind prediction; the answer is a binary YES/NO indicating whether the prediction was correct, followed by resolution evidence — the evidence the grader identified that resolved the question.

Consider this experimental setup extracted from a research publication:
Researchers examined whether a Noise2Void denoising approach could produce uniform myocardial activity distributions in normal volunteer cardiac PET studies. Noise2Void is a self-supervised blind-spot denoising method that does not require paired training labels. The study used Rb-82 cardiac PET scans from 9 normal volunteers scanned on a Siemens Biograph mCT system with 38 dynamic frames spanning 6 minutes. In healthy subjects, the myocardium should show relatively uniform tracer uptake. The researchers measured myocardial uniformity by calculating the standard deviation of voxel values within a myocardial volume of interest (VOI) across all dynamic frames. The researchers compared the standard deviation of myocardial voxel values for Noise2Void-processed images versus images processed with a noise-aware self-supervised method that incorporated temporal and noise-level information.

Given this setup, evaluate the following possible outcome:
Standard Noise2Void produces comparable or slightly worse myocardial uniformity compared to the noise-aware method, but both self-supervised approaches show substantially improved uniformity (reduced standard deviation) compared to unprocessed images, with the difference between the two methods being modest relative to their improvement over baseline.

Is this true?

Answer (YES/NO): NO